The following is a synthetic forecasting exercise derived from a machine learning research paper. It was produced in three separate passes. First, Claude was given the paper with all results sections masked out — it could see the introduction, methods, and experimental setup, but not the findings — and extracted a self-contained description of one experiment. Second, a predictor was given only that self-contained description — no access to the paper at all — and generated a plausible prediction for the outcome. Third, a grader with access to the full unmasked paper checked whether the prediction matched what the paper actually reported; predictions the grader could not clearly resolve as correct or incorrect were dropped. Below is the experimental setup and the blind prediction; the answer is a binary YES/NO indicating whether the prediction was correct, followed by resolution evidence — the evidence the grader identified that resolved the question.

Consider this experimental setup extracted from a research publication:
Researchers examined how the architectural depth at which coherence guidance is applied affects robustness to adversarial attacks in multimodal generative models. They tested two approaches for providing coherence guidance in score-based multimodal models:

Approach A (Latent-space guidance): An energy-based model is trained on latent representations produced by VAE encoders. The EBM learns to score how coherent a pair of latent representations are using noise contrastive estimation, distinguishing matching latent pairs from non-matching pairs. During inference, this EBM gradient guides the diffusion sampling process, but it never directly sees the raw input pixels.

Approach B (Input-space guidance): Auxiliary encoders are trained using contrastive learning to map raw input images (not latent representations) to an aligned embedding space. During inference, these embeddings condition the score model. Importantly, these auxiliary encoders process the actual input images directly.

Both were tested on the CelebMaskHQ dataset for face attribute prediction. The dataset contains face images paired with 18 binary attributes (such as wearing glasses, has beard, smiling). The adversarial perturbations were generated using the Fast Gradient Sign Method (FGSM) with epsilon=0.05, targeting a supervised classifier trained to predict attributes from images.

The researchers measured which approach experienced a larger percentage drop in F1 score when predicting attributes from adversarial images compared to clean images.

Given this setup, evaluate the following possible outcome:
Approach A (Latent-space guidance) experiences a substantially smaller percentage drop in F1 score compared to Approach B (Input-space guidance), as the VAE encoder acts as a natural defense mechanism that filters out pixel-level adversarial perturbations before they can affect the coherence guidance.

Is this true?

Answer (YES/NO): YES